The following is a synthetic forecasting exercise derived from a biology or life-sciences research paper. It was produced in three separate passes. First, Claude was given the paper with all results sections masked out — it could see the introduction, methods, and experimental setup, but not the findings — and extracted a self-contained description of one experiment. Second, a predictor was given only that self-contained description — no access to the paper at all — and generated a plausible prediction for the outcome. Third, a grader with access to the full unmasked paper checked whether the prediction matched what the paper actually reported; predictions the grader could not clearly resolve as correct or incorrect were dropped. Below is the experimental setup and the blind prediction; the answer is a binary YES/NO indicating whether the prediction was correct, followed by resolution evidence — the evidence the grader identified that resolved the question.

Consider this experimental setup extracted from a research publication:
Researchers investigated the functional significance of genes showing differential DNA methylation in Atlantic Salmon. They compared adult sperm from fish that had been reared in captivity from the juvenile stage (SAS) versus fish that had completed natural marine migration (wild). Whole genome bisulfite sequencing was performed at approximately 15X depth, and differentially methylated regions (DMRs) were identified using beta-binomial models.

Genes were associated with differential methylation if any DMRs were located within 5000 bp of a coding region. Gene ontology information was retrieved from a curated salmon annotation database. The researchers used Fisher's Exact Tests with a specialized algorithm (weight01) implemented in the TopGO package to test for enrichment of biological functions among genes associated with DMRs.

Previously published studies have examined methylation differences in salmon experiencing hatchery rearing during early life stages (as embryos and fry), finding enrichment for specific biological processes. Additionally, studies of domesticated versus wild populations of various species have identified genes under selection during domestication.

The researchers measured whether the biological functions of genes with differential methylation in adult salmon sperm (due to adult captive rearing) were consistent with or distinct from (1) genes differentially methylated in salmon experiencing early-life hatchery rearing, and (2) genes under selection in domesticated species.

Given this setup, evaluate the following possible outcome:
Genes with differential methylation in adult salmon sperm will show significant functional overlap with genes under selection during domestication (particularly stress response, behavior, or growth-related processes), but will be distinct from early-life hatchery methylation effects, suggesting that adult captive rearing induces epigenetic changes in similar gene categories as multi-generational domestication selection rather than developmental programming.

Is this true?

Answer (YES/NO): NO